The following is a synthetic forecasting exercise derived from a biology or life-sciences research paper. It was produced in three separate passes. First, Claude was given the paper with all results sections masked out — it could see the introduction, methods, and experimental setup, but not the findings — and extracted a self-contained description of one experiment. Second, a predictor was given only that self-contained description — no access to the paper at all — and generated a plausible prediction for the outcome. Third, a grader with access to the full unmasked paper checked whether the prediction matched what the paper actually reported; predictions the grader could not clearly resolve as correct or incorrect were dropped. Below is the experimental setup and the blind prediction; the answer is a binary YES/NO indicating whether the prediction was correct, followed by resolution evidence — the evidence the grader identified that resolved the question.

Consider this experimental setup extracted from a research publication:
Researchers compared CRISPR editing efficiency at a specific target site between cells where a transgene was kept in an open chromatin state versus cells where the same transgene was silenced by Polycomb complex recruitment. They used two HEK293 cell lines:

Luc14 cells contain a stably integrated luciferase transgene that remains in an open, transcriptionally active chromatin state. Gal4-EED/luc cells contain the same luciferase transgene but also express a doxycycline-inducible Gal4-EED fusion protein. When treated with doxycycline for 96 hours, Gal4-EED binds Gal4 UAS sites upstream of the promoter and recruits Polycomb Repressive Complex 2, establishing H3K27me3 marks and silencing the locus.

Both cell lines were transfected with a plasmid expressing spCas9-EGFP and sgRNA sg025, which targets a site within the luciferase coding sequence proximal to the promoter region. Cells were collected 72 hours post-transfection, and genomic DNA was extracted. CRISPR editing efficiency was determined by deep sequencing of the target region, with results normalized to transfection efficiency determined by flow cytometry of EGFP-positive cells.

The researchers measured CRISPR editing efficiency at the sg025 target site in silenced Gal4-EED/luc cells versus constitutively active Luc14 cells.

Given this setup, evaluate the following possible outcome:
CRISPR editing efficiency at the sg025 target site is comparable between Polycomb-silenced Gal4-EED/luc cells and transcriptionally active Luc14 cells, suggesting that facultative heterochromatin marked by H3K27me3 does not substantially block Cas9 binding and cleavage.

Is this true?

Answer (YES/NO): YES